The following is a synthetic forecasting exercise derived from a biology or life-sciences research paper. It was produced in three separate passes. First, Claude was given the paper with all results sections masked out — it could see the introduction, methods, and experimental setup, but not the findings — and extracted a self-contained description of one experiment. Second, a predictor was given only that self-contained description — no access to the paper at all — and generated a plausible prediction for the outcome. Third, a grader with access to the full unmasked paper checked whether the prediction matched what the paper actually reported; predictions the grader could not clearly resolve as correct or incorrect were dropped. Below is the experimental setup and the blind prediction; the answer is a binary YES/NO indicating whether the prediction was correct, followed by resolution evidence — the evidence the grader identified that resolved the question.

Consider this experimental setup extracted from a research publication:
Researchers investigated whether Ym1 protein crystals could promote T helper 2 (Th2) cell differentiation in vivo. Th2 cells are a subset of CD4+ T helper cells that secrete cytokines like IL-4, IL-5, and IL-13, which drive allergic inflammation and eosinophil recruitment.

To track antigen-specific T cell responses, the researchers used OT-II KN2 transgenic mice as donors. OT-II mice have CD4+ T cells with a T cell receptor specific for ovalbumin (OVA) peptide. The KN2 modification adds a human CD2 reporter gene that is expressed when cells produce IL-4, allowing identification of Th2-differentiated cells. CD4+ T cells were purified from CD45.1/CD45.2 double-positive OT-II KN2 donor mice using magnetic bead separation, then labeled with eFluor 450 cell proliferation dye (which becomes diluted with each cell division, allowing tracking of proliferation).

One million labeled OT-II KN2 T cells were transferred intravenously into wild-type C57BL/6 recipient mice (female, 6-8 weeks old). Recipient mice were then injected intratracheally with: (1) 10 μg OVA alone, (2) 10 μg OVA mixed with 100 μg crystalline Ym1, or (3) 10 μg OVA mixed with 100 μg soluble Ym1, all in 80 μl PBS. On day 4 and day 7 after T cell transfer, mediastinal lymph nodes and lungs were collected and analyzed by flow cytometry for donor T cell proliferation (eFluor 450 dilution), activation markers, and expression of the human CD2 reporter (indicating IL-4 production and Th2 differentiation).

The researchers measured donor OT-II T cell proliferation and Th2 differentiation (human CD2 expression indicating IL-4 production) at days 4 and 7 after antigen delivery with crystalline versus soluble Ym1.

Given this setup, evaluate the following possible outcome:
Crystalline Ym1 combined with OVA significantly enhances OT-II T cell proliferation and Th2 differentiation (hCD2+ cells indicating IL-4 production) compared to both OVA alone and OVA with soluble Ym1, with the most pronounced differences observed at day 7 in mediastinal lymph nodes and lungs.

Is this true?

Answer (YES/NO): YES